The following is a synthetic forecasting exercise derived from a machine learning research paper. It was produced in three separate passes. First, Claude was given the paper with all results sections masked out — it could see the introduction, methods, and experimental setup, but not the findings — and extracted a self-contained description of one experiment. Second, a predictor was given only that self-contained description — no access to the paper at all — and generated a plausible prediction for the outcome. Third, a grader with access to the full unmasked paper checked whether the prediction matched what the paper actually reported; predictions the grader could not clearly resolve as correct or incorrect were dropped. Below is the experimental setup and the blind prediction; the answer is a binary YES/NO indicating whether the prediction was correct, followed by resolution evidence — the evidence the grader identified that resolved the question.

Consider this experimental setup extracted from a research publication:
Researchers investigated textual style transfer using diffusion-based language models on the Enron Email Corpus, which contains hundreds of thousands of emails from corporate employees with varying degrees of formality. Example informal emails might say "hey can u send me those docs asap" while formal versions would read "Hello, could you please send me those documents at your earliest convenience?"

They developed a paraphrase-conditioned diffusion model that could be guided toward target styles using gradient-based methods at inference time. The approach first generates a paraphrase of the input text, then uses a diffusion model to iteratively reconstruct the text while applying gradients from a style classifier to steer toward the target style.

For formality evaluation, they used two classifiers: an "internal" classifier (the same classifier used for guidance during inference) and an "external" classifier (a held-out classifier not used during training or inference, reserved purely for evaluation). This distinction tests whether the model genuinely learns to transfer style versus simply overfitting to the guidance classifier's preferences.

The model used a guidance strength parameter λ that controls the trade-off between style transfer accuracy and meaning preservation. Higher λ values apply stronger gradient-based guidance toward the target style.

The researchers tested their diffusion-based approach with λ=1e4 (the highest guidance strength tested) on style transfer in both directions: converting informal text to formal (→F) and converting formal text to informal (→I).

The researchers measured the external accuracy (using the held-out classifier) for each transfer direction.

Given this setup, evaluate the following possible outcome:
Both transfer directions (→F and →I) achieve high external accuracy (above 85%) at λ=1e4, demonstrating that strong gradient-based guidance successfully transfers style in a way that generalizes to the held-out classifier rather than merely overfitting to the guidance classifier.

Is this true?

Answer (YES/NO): NO